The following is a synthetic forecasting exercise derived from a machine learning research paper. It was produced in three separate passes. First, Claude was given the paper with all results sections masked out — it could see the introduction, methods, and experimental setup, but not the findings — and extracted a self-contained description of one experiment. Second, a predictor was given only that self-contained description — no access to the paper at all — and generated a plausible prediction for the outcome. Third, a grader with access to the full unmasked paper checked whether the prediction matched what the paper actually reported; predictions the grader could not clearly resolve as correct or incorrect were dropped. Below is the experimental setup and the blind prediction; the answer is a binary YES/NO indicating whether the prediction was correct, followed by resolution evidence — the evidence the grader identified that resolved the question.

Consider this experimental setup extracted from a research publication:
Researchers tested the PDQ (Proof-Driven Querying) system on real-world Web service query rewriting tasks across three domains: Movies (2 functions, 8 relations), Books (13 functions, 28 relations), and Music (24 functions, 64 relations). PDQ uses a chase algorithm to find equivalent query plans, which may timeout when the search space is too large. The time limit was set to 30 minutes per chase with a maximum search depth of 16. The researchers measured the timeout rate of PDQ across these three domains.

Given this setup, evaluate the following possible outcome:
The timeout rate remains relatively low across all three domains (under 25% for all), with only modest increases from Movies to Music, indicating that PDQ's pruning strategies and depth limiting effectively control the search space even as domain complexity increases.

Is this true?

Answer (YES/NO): NO